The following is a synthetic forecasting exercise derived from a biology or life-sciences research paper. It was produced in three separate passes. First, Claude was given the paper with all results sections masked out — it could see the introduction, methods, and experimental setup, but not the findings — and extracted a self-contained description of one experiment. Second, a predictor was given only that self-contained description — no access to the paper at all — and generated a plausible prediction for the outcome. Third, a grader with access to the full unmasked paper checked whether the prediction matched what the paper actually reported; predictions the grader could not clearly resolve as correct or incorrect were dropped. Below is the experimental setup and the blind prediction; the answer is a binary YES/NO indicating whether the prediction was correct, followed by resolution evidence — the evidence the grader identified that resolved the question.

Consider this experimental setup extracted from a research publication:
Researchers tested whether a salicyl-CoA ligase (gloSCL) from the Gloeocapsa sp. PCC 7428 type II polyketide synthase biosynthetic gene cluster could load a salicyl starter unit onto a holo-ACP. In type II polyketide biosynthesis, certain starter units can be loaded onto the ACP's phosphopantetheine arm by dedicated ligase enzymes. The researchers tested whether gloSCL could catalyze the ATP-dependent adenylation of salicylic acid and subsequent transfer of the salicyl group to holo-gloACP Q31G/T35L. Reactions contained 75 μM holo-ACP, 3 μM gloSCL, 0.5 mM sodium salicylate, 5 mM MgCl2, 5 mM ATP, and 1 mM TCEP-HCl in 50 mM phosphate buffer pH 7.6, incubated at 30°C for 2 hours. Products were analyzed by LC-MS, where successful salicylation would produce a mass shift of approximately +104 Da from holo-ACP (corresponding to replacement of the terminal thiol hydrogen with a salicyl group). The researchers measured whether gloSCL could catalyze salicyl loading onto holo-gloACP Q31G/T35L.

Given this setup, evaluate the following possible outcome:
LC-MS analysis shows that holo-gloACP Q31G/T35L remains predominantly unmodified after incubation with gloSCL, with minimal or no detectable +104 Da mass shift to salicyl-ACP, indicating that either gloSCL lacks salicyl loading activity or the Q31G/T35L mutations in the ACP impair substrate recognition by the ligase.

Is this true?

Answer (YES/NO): NO